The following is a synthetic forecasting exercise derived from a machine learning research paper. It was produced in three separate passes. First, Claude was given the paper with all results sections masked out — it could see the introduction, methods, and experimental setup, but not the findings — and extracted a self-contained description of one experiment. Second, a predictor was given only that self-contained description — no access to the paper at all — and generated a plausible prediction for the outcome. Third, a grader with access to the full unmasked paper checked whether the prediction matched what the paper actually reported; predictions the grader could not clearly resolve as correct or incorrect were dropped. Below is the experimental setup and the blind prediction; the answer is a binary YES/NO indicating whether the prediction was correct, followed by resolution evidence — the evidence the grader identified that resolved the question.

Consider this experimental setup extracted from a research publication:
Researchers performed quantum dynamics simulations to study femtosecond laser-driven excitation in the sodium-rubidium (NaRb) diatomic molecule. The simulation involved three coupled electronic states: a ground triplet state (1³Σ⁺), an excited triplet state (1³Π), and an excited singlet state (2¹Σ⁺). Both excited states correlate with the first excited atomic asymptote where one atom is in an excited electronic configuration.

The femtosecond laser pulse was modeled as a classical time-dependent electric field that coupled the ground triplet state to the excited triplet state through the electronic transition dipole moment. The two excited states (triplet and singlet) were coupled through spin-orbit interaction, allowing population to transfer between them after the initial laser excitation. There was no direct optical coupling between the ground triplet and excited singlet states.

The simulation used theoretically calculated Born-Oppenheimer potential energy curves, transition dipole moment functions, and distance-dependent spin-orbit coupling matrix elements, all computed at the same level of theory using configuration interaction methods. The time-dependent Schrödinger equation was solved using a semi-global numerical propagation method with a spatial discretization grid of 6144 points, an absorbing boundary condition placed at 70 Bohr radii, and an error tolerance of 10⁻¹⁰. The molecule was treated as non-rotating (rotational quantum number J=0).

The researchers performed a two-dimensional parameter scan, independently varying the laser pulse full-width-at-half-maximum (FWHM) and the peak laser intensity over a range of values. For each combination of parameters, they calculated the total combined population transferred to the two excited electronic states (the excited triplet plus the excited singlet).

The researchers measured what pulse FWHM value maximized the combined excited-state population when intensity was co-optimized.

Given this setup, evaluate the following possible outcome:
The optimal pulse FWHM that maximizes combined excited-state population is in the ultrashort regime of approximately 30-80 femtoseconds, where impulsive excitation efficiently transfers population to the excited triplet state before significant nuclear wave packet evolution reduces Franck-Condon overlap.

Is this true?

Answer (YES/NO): NO